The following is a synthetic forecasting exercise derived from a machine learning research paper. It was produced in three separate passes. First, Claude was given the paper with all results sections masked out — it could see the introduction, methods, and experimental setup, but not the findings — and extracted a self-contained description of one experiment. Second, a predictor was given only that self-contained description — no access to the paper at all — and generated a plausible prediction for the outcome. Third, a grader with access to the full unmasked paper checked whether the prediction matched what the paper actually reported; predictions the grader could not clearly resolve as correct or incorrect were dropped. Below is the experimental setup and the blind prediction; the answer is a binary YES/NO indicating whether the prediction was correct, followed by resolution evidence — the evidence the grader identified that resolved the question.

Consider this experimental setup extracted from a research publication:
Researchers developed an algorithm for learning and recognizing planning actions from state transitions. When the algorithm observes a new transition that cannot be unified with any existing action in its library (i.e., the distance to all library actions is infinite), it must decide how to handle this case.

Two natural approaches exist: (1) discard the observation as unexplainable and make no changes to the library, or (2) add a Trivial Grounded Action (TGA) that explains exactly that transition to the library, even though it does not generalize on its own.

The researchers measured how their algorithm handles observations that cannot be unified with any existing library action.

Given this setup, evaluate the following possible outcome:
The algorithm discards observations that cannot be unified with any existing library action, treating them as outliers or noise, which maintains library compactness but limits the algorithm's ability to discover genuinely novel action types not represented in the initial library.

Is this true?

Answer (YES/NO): NO